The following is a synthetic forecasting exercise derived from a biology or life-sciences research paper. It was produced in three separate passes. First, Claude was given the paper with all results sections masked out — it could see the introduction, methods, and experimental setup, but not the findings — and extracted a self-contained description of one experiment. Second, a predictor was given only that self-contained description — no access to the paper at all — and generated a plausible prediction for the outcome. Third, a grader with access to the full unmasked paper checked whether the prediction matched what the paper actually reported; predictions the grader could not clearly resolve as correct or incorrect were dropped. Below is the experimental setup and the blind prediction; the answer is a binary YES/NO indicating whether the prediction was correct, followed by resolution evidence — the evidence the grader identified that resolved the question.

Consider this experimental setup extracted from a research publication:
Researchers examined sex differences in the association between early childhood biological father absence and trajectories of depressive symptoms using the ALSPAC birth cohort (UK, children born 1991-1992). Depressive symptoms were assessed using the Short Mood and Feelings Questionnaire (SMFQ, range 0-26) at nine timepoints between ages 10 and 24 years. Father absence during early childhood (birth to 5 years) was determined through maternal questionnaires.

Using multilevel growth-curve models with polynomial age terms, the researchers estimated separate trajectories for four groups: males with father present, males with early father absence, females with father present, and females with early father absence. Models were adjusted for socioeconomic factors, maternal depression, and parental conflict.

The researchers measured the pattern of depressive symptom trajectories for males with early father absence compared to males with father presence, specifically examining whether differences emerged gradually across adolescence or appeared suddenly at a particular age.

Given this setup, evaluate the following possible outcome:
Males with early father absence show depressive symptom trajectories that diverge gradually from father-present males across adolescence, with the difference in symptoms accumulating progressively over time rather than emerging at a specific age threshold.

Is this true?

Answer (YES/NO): NO